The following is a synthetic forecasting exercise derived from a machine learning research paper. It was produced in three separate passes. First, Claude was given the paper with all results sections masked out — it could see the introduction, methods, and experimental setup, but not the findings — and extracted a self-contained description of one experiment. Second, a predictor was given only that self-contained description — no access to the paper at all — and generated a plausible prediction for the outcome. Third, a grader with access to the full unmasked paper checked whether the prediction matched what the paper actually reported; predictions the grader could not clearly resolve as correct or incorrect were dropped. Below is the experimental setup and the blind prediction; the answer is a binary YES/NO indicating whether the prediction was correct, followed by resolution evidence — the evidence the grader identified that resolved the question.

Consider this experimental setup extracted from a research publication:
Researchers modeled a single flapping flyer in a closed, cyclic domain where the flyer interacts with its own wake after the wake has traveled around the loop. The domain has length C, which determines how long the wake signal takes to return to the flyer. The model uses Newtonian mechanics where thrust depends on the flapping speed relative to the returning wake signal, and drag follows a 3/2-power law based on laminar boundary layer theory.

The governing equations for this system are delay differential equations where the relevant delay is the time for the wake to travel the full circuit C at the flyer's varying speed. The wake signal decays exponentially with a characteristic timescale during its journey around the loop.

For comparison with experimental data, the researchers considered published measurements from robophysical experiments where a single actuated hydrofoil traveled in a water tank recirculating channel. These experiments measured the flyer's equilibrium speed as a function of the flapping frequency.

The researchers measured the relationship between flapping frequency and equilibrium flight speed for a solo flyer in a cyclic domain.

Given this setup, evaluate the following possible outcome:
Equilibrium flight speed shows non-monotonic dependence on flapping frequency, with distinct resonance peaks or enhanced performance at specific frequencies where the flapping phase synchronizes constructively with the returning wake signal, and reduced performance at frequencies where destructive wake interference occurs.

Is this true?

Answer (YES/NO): NO